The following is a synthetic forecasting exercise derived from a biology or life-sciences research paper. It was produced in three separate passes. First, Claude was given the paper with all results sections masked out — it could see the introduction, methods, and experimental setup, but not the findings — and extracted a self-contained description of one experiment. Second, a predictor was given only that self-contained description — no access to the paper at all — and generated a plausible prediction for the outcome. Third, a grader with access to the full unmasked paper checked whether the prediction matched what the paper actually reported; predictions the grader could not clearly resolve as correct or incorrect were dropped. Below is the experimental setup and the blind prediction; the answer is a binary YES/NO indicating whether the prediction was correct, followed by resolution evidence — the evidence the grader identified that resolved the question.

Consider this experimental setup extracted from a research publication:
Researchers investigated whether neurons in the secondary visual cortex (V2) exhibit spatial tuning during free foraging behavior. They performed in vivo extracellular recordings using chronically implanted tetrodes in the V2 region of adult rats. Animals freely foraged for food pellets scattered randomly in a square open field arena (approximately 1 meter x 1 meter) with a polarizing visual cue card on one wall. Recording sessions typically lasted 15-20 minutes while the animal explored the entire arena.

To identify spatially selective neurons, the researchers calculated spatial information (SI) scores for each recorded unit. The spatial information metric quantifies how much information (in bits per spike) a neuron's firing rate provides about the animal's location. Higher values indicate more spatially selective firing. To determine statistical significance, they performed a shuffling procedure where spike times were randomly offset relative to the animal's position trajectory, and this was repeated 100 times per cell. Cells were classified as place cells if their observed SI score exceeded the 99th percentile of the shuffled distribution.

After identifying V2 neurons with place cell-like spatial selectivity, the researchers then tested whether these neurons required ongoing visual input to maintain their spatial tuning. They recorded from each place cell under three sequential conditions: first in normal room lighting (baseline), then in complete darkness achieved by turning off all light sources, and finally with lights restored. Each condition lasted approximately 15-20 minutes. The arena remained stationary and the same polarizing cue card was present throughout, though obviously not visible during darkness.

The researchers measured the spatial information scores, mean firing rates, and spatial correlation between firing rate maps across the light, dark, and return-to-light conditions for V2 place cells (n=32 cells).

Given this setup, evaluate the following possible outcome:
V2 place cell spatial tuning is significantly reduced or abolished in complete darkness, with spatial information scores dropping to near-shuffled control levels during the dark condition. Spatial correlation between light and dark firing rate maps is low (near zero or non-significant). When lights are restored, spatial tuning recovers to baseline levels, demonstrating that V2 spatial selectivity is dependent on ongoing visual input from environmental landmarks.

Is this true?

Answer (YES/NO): NO